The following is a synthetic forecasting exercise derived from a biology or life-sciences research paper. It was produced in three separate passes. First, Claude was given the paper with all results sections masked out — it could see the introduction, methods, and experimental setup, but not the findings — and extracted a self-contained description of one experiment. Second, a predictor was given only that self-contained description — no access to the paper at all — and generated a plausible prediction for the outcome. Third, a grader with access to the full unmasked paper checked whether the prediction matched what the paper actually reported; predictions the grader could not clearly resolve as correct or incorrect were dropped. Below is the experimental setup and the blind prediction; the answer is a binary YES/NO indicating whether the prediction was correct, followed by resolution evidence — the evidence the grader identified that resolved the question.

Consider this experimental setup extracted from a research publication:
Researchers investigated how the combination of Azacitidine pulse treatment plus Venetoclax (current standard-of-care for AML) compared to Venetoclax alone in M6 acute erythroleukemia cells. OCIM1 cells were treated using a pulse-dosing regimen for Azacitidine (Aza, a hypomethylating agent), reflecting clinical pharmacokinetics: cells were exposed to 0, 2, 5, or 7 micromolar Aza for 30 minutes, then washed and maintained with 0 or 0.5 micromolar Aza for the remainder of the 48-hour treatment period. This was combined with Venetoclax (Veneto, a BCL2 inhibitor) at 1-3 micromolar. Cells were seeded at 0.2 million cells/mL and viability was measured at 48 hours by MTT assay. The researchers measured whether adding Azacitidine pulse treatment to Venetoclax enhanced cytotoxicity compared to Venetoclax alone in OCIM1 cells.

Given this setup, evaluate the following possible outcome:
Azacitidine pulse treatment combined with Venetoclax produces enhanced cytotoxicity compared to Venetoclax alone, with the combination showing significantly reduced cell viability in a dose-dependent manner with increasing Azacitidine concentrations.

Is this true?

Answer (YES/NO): NO